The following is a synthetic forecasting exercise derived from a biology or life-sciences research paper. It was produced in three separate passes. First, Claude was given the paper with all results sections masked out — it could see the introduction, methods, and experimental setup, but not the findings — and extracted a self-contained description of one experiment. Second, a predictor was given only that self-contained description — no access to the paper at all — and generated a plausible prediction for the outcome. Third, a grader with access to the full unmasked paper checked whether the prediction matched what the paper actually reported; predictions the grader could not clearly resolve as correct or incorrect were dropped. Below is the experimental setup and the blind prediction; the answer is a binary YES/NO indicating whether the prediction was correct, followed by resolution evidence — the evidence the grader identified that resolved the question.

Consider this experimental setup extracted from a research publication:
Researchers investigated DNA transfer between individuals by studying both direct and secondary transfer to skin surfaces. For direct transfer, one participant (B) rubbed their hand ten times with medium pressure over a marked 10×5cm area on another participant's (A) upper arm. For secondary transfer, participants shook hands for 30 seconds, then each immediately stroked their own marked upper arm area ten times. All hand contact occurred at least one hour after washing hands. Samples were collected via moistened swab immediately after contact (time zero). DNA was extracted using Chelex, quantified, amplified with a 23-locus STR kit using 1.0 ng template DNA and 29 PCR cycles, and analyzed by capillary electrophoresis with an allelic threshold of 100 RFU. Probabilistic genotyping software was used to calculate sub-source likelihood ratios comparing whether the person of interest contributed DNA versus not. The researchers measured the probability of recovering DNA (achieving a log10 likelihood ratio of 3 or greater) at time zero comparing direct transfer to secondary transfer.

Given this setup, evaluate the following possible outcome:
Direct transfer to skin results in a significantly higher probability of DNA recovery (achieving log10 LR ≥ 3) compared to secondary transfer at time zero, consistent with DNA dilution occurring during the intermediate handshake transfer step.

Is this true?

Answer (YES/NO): YES